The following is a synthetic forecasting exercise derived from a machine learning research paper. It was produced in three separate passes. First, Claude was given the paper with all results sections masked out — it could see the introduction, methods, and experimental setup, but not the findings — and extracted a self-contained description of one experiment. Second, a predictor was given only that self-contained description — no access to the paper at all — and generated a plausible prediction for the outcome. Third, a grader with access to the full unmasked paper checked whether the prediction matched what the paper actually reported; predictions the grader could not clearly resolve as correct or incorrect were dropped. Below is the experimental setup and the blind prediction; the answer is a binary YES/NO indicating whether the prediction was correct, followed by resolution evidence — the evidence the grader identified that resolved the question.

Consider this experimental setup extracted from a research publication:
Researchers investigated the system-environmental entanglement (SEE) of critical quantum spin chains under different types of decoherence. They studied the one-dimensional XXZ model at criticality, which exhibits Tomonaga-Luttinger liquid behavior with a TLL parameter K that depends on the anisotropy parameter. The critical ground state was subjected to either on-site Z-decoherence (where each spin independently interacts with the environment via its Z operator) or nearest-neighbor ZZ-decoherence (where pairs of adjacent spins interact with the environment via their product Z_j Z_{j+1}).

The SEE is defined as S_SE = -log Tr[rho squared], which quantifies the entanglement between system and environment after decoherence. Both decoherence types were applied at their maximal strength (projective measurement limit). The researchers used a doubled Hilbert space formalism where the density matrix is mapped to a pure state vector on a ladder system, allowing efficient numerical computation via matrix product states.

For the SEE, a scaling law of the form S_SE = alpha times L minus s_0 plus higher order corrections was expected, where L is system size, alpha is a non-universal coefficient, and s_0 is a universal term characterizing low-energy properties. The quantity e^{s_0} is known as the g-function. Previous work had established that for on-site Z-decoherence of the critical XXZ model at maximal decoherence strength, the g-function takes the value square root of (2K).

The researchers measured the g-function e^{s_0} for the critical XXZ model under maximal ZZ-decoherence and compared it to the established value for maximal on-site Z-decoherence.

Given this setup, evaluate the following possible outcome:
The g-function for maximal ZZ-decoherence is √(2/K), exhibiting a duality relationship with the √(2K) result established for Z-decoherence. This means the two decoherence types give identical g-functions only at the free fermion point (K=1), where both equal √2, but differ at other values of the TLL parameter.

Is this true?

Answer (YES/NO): NO